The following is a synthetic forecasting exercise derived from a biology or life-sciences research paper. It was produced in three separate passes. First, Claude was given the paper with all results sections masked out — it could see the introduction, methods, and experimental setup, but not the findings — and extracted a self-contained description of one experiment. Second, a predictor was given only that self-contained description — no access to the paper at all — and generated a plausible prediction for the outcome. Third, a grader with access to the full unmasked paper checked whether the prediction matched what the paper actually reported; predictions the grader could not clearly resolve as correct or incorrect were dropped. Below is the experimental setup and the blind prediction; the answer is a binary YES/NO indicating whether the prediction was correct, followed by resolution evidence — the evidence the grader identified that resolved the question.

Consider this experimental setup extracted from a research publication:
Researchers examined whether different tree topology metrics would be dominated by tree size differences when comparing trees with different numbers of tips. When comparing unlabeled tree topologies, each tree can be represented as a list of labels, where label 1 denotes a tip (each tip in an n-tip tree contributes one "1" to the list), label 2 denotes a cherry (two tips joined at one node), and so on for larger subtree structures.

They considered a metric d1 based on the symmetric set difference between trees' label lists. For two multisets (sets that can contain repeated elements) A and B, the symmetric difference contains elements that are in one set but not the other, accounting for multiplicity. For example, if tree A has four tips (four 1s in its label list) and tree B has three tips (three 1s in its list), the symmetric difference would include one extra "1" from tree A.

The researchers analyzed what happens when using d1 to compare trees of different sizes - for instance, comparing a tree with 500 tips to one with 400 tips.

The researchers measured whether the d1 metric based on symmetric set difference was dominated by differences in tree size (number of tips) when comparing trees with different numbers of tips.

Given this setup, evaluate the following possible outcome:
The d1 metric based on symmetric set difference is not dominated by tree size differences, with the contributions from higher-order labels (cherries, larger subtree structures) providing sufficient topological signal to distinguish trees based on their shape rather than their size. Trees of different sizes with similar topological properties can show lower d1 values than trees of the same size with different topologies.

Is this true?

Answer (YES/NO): NO